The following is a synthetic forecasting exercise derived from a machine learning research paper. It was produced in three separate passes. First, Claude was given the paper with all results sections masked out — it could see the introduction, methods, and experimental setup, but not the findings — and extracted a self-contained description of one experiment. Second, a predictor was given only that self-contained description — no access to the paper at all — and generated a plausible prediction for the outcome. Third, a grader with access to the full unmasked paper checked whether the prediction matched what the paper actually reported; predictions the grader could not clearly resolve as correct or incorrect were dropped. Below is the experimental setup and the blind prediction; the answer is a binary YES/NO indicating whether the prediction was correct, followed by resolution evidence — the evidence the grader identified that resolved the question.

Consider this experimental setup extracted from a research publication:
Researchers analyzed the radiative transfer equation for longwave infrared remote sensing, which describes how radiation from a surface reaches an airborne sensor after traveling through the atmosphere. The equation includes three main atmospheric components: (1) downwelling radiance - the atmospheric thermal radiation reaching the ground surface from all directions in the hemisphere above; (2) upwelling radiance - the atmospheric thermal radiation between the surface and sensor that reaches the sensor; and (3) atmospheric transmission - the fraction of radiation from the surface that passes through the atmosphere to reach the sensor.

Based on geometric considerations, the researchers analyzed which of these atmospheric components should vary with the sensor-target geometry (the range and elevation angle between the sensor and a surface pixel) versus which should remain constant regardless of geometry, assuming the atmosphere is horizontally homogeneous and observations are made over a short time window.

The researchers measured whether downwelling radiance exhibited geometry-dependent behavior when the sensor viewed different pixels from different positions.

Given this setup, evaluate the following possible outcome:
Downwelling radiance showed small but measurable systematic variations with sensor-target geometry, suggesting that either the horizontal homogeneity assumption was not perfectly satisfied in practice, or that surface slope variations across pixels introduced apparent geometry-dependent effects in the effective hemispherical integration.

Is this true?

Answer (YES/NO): NO